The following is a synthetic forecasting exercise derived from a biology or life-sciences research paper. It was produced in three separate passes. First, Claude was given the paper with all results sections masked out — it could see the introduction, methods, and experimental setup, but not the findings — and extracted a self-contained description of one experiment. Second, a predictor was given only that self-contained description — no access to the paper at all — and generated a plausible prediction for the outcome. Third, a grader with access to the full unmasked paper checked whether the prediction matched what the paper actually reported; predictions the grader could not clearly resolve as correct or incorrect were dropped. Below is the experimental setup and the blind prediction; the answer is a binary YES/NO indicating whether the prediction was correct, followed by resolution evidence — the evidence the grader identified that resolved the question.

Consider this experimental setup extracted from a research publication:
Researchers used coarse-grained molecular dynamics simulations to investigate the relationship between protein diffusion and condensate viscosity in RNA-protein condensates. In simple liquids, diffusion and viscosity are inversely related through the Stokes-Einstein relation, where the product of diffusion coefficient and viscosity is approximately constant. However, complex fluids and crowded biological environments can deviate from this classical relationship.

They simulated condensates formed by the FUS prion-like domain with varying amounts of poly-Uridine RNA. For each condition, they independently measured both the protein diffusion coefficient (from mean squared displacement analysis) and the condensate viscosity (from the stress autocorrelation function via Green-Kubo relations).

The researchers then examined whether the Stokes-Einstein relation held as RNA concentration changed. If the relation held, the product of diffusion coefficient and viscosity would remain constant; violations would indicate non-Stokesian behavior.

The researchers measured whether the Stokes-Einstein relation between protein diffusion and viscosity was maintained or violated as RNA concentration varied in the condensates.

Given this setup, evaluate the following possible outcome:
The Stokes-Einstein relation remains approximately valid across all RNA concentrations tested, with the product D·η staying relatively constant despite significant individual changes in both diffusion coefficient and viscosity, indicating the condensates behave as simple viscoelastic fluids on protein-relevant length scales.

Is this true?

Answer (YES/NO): NO